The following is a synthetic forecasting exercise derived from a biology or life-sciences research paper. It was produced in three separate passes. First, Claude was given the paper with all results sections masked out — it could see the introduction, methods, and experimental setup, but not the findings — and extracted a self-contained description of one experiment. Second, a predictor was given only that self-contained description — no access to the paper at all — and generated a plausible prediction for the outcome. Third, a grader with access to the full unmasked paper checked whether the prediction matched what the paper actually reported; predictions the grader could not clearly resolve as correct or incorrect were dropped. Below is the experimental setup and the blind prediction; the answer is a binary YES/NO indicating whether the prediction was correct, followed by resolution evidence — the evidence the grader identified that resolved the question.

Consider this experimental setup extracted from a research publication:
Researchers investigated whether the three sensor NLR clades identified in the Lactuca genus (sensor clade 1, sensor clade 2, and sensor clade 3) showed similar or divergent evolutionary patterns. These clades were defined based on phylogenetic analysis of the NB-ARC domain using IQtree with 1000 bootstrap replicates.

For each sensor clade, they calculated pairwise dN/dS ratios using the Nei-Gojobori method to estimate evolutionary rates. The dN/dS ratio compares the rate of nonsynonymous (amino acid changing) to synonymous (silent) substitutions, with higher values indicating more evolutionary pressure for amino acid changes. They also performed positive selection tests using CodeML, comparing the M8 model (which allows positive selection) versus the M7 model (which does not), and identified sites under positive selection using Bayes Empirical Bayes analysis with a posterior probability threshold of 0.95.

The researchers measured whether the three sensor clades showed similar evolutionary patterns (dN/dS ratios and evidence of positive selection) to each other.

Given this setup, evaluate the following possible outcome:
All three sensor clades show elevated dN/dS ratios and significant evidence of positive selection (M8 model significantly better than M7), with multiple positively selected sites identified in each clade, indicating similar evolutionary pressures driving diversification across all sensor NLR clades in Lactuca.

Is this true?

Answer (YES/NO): NO